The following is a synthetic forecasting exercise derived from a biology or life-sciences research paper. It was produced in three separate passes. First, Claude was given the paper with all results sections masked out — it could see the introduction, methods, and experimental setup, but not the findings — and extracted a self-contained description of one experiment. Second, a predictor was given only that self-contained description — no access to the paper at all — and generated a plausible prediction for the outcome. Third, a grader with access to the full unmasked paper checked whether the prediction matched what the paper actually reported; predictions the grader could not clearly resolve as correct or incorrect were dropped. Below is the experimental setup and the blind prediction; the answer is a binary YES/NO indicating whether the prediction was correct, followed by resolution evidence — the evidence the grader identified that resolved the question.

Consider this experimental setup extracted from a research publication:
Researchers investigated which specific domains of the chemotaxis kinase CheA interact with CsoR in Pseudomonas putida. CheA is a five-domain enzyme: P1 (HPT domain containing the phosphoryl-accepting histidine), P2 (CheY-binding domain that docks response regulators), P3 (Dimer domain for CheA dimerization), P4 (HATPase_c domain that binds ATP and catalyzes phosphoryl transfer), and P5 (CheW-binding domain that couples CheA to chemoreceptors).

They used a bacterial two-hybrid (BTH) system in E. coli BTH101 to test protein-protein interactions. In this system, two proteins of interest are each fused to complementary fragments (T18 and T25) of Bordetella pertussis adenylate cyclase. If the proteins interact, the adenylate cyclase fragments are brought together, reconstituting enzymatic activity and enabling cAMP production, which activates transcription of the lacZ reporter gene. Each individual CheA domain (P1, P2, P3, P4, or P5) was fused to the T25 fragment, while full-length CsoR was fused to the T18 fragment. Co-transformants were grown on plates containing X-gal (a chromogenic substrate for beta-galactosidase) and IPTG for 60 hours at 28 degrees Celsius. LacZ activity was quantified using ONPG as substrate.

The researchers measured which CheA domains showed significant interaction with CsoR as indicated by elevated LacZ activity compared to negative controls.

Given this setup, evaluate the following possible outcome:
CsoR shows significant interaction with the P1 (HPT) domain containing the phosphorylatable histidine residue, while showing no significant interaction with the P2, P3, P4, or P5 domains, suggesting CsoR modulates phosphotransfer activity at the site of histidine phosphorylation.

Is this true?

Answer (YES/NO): NO